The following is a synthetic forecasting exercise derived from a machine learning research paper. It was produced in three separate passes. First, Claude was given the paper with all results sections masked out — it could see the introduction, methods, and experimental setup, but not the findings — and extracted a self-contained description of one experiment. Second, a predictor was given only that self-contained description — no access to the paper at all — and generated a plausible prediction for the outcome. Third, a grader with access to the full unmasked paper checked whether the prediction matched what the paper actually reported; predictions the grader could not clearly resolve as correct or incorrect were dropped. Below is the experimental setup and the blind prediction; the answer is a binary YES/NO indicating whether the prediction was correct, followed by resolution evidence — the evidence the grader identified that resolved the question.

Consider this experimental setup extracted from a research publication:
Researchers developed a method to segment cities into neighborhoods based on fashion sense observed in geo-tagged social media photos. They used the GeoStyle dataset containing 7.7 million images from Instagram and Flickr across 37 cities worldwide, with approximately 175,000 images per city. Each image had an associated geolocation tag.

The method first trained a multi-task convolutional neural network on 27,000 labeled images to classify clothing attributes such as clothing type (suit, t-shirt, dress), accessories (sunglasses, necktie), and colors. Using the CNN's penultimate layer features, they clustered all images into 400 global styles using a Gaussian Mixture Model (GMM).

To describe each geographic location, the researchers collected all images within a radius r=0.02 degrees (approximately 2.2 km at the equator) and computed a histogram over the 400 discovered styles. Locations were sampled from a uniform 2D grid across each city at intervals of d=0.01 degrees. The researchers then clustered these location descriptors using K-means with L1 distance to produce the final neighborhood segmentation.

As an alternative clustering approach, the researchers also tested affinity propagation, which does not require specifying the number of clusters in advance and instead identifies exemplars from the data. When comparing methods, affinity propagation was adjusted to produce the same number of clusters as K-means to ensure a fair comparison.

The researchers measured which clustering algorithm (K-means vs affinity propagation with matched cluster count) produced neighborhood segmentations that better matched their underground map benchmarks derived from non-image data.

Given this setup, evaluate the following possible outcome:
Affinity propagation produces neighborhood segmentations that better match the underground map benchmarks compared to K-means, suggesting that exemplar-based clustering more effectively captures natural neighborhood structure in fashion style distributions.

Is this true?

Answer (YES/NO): NO